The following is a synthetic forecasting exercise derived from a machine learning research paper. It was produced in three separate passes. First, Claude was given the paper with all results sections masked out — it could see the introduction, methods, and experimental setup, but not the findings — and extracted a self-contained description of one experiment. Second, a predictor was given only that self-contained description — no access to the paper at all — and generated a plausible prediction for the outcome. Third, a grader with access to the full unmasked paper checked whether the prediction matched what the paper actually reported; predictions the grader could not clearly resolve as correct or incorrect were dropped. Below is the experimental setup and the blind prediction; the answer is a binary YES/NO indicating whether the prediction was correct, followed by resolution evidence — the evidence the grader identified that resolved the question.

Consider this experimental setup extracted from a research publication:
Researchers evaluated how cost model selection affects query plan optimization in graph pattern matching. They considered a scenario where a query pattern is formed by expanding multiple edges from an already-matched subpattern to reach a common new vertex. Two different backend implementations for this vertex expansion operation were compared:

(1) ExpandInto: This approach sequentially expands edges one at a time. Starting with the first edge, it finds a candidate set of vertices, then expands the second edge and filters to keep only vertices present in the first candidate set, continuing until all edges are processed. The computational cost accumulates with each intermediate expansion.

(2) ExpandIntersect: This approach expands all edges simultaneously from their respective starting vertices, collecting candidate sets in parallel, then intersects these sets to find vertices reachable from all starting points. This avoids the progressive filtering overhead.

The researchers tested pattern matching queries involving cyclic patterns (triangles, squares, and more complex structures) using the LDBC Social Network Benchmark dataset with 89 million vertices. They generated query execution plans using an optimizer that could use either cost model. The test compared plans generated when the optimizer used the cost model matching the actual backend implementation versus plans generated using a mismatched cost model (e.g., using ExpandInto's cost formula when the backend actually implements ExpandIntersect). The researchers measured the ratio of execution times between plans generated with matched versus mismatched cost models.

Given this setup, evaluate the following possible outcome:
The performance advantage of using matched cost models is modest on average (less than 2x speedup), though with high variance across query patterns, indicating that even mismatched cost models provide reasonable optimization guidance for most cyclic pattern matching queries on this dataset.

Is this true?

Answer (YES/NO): NO